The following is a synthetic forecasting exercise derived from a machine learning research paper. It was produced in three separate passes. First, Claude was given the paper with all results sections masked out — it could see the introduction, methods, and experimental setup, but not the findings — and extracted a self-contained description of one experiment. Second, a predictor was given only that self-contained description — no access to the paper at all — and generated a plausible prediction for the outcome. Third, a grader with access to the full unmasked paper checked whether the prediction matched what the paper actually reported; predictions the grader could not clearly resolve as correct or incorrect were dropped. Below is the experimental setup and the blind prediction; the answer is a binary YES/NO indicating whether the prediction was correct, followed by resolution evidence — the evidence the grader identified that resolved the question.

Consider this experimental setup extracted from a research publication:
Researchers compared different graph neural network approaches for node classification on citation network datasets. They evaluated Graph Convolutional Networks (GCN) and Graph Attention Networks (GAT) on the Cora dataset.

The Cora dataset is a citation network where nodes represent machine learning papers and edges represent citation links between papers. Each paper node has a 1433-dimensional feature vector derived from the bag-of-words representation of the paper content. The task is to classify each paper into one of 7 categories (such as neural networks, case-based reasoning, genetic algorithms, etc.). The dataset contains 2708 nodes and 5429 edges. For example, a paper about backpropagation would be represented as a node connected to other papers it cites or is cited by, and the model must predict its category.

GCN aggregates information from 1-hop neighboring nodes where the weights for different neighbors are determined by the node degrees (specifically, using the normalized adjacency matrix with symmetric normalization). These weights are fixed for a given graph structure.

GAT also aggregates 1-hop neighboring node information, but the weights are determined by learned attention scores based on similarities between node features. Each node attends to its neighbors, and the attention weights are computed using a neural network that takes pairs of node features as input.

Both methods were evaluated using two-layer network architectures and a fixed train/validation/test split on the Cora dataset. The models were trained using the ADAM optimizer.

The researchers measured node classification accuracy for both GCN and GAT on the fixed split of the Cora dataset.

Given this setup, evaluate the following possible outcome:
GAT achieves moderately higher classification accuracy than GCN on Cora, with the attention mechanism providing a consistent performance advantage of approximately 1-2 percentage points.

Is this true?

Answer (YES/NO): YES